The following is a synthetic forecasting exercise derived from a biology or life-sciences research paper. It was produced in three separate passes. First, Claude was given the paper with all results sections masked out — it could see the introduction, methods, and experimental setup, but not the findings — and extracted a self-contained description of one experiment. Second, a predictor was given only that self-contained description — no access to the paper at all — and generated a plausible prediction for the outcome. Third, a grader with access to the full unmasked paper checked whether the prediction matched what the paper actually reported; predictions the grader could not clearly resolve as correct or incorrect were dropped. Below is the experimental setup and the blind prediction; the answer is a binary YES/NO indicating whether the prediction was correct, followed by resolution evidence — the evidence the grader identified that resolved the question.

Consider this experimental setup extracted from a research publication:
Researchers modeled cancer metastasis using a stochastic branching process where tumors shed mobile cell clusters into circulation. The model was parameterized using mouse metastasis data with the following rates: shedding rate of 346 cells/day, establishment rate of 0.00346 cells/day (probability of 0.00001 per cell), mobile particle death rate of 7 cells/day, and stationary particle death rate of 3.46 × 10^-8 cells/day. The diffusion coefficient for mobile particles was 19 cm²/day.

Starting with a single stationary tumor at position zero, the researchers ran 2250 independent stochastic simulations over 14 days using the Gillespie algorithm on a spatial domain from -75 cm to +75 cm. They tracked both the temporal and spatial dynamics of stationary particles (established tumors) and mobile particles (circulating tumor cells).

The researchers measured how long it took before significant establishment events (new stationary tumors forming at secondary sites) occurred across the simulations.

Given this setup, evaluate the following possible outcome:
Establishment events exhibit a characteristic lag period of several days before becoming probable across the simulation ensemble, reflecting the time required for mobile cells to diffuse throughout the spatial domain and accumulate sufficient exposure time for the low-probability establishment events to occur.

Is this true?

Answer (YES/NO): YES